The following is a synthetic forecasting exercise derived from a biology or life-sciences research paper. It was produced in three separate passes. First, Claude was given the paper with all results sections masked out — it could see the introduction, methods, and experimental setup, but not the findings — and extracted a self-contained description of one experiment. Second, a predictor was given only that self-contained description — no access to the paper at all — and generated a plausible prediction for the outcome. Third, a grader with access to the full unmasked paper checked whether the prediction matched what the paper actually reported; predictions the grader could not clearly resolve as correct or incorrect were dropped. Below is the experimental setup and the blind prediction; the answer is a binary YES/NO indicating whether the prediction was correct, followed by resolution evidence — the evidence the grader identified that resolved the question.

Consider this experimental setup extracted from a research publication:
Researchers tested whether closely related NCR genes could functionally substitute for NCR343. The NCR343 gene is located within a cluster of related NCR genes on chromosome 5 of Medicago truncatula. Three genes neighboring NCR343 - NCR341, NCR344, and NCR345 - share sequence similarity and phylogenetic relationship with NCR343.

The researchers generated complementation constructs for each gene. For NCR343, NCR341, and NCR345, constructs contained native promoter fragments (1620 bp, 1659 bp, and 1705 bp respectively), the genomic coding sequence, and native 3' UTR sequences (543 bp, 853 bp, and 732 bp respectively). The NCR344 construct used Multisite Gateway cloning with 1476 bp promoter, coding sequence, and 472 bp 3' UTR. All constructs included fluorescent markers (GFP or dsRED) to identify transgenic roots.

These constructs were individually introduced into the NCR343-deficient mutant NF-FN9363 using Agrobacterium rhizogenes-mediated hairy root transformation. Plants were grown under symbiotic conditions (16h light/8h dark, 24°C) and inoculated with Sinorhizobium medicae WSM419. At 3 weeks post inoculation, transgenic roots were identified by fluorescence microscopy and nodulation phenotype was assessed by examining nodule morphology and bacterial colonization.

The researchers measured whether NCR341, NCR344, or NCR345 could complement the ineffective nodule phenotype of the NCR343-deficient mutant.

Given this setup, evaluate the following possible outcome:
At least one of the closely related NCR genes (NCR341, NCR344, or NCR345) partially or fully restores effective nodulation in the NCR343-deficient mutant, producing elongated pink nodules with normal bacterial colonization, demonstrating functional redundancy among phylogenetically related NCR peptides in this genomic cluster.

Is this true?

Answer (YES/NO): NO